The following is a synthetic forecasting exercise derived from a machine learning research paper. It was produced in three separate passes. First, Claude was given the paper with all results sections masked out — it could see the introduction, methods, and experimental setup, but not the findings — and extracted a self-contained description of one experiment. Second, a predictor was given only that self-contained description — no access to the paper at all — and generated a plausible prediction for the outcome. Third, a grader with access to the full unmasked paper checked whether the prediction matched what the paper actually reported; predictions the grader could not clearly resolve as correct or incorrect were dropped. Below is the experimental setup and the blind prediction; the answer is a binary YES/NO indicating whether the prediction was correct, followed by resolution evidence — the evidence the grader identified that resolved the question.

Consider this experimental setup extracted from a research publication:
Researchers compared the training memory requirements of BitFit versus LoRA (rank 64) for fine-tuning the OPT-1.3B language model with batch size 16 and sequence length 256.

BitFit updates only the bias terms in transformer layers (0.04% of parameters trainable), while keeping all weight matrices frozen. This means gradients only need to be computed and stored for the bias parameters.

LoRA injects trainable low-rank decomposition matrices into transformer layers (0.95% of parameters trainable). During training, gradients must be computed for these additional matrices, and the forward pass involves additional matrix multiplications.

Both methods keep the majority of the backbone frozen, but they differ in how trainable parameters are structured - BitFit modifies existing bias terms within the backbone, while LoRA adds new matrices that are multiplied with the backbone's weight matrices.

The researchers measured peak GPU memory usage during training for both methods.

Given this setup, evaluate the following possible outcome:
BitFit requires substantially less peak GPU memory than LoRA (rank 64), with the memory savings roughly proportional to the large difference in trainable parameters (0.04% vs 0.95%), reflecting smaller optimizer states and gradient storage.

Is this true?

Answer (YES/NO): NO